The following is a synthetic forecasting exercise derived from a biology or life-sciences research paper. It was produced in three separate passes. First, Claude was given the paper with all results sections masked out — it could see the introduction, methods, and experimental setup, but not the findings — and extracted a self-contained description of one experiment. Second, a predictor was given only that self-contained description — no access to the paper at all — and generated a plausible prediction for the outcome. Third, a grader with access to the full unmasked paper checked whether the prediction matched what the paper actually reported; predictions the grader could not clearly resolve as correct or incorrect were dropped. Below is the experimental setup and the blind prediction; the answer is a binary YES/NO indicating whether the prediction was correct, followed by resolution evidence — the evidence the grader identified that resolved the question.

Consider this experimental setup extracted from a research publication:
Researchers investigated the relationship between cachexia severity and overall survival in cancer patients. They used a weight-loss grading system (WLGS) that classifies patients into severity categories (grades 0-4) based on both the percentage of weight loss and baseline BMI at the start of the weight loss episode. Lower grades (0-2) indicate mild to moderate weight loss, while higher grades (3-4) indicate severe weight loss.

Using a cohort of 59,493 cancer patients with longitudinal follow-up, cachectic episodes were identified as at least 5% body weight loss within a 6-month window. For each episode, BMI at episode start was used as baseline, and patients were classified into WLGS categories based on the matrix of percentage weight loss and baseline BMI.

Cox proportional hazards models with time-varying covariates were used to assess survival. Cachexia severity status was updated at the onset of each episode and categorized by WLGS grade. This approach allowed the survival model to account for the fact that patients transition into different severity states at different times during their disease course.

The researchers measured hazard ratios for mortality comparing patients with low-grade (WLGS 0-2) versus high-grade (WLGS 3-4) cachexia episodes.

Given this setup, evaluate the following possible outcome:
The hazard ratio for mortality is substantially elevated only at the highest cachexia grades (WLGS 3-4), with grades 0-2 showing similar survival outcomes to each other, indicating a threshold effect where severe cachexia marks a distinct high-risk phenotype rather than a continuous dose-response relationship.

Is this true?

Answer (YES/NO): NO